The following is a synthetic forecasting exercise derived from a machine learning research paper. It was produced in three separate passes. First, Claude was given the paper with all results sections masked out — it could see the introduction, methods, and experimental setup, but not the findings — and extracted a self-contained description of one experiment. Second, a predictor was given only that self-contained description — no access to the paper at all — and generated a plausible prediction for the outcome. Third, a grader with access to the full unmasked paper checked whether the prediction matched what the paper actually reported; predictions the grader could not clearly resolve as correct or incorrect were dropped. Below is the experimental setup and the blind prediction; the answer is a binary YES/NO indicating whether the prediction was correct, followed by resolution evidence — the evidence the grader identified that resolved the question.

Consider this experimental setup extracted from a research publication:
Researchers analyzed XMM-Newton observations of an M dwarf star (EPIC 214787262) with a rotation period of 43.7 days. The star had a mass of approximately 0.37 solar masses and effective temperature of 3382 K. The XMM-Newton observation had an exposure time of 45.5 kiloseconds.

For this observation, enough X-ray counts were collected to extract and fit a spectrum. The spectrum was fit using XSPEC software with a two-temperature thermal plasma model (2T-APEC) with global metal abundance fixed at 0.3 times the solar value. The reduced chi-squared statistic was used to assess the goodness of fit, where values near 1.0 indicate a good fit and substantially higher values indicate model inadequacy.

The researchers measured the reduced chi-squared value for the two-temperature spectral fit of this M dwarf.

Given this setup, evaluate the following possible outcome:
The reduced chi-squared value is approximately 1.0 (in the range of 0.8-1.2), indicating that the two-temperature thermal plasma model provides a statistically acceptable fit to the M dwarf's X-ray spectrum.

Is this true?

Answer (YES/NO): YES